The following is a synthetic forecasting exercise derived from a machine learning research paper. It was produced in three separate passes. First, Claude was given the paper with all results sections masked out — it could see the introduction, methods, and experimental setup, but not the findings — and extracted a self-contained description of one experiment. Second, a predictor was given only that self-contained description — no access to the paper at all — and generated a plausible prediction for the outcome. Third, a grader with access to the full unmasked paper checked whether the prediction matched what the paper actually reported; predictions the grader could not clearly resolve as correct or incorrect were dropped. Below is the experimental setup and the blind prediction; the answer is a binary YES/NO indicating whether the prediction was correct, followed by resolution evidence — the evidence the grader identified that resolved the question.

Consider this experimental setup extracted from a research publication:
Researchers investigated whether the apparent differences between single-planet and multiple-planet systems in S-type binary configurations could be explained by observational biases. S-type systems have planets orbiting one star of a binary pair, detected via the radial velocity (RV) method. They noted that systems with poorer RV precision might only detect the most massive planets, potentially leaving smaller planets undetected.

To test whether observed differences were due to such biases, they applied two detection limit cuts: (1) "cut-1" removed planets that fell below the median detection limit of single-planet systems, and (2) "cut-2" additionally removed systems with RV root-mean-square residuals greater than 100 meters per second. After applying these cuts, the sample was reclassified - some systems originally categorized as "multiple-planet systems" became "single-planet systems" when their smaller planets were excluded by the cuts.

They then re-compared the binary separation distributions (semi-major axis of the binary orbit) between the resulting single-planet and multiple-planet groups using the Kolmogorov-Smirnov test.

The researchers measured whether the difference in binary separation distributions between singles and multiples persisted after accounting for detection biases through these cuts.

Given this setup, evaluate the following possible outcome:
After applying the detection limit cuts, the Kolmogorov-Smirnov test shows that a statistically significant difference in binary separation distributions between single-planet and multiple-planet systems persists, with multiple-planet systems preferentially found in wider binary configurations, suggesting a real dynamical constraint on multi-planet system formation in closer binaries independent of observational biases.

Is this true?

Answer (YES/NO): YES